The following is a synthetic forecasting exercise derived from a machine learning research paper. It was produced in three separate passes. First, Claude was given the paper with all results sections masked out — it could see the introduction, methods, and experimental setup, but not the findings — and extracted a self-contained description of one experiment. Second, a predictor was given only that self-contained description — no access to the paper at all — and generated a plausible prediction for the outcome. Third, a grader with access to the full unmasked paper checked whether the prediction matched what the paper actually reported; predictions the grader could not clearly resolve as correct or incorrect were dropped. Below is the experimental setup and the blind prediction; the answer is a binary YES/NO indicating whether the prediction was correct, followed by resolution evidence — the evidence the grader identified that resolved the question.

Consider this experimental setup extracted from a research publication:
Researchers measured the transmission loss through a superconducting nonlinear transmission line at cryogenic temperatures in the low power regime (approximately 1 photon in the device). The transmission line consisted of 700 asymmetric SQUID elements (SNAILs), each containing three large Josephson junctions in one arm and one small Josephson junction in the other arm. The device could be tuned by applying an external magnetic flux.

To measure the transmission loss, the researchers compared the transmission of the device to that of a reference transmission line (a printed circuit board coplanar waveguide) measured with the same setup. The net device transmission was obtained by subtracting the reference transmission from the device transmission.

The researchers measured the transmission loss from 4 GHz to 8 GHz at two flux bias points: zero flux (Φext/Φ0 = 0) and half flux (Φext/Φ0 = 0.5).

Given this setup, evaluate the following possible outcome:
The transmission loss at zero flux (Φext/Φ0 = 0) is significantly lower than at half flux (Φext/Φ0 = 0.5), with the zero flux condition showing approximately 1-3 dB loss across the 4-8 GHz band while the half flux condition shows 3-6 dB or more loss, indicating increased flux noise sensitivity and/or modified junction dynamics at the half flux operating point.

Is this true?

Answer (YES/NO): NO